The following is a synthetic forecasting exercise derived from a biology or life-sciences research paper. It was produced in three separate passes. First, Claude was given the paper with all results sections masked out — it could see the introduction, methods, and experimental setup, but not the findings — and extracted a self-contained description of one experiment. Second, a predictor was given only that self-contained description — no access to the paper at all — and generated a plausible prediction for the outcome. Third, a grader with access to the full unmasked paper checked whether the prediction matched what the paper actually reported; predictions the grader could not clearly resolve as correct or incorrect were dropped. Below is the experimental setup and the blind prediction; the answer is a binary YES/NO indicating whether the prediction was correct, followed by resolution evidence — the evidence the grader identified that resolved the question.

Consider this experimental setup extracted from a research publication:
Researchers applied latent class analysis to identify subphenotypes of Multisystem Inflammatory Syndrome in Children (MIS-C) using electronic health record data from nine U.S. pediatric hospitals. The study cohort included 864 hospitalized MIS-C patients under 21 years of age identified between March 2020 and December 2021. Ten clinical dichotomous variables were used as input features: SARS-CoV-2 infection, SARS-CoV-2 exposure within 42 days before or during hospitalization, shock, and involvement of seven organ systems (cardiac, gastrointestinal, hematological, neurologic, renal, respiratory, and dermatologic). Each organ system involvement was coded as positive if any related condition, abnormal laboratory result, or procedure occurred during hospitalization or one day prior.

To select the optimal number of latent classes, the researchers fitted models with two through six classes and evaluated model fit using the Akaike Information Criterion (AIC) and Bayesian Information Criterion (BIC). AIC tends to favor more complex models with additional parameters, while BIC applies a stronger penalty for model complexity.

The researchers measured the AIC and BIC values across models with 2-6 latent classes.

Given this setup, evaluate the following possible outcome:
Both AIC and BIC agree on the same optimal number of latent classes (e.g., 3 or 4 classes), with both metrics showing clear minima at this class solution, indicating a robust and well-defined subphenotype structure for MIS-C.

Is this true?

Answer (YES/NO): NO